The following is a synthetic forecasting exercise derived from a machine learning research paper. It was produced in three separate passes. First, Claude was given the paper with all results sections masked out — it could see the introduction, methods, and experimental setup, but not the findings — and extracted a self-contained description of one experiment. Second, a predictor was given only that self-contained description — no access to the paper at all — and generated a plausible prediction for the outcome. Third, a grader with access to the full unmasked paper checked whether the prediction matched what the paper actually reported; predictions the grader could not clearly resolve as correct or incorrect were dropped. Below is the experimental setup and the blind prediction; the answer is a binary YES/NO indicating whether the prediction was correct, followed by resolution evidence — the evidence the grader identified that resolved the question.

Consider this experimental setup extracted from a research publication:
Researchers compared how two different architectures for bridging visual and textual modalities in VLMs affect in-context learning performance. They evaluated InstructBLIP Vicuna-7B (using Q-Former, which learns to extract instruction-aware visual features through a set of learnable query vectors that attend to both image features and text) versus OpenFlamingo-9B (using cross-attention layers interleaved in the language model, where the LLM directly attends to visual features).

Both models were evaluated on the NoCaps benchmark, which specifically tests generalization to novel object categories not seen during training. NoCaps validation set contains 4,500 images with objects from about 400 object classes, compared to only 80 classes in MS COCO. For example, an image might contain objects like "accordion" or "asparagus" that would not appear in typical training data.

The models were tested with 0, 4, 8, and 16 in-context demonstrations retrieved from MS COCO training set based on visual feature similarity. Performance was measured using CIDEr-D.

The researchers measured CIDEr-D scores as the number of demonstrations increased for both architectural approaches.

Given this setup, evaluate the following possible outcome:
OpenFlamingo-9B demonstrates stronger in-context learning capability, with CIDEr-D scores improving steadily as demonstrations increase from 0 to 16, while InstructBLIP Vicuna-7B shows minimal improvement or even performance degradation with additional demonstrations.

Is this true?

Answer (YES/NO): YES